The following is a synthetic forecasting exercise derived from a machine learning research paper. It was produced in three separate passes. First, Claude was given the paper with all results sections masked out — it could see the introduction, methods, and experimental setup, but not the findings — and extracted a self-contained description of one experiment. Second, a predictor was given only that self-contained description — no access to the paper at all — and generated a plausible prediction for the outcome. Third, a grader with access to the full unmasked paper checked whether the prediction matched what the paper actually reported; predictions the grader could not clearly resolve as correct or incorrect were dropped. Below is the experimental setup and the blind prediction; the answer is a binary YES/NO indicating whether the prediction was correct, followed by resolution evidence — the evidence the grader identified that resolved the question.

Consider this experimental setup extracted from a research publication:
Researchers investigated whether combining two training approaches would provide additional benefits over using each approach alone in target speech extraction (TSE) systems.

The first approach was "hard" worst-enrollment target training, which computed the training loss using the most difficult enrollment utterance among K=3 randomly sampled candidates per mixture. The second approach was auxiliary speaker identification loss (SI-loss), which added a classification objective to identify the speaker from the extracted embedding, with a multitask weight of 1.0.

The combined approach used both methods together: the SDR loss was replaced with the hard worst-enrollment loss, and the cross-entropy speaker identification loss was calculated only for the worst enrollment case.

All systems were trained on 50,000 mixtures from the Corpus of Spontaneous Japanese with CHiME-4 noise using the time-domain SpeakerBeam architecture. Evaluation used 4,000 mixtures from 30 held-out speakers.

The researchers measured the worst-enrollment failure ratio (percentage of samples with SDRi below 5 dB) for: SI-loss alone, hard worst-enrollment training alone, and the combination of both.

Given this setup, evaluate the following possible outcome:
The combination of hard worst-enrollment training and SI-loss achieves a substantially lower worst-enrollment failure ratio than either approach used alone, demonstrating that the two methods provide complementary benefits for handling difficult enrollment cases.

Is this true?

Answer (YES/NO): NO